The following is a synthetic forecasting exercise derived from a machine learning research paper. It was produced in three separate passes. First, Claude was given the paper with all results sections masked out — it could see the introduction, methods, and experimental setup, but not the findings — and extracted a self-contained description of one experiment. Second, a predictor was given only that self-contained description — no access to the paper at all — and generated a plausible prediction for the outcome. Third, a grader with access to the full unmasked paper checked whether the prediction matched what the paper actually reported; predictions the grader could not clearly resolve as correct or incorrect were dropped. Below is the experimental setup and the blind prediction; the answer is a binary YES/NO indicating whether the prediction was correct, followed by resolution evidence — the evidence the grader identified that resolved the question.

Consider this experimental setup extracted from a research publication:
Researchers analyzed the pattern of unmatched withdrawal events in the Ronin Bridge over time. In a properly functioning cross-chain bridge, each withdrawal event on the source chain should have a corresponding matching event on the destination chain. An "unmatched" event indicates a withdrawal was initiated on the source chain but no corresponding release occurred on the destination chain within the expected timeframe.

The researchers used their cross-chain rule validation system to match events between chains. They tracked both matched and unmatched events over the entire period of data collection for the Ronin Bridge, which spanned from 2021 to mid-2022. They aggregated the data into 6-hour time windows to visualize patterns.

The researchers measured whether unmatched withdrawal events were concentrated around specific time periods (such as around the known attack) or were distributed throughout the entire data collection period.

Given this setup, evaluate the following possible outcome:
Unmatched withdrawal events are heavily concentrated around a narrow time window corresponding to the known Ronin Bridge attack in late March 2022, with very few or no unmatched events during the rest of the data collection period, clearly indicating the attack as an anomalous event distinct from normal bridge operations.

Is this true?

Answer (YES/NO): NO